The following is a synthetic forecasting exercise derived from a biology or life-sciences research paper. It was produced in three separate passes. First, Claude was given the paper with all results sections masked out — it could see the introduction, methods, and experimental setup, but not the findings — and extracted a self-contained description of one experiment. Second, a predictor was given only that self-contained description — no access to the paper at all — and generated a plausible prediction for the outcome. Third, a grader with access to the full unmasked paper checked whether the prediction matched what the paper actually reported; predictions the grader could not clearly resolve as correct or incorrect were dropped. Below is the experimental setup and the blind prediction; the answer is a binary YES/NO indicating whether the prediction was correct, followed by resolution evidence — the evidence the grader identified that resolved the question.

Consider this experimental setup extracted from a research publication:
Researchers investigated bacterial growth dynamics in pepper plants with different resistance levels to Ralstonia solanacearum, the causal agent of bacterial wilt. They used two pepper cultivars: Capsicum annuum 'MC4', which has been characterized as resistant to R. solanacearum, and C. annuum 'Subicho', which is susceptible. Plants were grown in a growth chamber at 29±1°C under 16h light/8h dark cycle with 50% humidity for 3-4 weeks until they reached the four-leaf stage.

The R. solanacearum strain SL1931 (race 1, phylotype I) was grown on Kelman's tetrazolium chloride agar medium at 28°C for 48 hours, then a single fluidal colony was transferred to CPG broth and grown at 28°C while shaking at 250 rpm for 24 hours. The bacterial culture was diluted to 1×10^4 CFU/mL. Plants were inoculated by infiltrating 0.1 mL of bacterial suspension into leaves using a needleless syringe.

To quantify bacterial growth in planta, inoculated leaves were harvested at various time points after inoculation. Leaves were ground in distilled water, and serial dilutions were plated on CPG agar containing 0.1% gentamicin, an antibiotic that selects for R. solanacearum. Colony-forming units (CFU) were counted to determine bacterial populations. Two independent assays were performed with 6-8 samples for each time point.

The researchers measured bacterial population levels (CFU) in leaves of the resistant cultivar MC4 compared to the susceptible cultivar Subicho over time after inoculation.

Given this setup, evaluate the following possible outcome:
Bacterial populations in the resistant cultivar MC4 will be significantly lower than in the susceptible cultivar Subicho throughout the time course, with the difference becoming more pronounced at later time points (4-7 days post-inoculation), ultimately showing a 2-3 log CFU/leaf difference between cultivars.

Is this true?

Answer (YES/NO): NO